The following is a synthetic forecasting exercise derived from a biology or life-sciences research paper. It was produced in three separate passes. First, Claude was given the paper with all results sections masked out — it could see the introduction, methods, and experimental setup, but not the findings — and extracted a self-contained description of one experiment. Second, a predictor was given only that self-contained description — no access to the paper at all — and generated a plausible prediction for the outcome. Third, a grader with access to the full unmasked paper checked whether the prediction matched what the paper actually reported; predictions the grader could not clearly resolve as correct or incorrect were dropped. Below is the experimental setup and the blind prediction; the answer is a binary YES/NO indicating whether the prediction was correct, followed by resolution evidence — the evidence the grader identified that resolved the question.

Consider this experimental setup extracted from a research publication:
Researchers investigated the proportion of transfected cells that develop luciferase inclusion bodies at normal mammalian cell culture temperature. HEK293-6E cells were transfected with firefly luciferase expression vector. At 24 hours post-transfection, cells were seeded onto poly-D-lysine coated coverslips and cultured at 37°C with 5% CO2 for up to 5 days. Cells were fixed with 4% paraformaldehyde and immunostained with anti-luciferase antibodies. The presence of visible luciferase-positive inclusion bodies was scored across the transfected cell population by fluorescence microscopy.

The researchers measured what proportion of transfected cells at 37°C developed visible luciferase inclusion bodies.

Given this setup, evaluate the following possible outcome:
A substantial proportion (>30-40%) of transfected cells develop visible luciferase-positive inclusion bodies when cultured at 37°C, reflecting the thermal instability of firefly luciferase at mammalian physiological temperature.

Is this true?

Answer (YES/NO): YES